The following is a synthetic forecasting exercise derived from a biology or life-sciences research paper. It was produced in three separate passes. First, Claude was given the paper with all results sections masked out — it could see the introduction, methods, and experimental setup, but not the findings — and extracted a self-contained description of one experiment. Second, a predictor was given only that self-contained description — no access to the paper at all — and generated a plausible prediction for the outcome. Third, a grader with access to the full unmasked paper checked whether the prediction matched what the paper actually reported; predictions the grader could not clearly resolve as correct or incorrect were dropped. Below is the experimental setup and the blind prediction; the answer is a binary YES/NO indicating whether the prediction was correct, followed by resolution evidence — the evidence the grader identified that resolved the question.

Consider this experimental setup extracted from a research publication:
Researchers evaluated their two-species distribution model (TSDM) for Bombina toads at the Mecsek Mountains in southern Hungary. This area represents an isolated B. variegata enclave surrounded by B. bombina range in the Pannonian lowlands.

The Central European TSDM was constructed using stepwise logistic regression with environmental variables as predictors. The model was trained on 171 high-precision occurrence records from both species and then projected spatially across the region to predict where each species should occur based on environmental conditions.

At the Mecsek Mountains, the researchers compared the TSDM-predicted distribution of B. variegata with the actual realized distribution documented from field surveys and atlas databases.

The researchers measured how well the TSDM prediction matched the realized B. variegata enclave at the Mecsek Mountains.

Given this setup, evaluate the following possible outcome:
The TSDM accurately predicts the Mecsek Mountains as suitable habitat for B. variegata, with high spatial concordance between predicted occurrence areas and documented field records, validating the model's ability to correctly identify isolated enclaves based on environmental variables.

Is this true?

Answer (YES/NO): NO